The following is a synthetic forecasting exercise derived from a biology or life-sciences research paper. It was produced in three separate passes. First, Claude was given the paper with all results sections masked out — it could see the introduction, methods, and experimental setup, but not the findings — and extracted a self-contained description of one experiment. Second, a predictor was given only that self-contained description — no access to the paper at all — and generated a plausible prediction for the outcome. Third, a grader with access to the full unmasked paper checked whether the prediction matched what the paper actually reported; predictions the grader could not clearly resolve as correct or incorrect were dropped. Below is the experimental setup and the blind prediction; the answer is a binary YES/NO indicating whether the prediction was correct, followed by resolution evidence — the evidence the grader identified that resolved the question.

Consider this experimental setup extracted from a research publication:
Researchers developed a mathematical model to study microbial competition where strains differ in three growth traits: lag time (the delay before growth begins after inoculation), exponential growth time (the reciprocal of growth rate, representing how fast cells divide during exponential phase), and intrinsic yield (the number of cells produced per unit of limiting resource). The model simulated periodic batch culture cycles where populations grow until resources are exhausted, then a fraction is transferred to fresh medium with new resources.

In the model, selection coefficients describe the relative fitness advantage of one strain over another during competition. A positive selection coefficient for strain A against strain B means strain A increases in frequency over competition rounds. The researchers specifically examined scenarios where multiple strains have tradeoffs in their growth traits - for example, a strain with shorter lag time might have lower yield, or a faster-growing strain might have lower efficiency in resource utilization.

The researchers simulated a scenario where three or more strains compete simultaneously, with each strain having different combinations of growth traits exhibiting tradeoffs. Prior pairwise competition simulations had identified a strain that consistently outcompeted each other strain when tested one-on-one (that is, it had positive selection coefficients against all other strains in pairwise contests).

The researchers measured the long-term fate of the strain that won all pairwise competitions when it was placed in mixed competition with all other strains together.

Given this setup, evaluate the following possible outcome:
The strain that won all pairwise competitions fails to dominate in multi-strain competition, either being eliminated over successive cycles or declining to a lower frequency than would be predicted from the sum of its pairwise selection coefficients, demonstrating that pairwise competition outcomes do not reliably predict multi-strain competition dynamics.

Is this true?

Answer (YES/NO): YES